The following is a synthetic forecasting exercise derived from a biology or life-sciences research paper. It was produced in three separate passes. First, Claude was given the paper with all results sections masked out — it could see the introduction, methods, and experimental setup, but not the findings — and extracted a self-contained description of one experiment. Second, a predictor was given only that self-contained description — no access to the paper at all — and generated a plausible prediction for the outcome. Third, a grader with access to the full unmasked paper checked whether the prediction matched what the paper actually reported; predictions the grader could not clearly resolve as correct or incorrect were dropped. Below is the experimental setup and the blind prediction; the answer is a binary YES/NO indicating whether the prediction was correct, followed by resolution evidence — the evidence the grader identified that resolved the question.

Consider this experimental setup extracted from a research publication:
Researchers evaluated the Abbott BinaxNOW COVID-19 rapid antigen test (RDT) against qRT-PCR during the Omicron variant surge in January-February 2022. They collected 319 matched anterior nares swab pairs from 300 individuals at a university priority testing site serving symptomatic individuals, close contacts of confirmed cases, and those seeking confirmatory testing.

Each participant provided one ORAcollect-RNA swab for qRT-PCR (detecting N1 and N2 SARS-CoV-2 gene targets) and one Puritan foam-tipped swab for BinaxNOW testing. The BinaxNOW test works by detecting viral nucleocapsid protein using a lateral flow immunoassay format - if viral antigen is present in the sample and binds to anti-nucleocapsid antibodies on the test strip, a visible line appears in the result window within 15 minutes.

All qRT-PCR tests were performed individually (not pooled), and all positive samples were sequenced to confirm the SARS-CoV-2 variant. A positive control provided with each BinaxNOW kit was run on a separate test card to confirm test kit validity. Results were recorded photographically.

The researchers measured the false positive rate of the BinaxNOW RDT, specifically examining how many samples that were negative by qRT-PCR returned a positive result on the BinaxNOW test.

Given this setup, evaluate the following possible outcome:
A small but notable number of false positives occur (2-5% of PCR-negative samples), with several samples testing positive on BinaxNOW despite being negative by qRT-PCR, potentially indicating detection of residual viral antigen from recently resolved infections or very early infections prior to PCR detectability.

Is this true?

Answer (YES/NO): NO